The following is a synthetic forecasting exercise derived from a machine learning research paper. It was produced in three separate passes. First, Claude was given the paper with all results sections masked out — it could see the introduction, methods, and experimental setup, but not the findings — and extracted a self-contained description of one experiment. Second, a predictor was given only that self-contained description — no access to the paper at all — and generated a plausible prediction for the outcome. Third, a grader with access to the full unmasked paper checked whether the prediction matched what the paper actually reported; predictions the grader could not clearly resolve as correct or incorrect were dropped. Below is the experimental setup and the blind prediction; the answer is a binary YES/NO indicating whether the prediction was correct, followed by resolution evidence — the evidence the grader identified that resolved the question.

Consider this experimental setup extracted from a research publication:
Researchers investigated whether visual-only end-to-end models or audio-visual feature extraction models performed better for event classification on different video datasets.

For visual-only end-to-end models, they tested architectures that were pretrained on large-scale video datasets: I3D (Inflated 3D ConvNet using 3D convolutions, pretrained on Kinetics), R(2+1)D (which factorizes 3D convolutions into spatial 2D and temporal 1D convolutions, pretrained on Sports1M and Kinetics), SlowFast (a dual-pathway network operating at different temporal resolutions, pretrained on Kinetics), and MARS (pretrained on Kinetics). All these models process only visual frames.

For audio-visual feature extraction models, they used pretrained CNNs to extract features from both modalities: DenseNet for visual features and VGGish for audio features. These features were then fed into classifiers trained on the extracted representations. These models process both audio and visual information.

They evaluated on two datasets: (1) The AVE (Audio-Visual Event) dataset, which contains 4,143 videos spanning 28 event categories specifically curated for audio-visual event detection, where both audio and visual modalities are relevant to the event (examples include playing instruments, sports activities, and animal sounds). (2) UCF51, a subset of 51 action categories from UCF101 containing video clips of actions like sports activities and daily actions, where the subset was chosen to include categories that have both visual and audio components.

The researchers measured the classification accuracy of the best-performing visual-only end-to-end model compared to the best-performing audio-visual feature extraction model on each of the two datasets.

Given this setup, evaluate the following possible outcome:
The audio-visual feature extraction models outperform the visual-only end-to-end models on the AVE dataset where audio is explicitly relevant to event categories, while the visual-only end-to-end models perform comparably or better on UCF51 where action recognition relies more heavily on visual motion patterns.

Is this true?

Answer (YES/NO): YES